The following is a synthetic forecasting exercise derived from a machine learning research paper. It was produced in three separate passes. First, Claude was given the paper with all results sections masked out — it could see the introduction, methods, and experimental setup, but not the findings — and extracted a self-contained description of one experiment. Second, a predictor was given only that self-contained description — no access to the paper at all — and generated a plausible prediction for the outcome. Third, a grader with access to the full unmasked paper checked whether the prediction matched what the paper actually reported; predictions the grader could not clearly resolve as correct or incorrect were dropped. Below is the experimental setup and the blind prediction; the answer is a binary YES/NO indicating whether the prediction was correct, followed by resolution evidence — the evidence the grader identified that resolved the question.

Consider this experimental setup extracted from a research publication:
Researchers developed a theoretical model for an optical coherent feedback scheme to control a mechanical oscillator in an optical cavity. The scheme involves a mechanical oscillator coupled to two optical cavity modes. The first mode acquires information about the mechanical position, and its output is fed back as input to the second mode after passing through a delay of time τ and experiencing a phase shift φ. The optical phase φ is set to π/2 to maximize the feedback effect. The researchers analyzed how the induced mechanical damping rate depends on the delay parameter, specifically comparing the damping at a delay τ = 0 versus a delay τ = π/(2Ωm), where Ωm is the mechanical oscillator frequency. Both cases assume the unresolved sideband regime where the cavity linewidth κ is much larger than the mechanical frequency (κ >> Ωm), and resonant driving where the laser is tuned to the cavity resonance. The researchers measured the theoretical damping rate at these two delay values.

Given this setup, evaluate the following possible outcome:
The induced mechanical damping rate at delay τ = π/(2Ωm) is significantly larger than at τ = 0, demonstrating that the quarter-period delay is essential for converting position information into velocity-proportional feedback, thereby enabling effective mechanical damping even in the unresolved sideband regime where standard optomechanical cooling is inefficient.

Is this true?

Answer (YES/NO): YES